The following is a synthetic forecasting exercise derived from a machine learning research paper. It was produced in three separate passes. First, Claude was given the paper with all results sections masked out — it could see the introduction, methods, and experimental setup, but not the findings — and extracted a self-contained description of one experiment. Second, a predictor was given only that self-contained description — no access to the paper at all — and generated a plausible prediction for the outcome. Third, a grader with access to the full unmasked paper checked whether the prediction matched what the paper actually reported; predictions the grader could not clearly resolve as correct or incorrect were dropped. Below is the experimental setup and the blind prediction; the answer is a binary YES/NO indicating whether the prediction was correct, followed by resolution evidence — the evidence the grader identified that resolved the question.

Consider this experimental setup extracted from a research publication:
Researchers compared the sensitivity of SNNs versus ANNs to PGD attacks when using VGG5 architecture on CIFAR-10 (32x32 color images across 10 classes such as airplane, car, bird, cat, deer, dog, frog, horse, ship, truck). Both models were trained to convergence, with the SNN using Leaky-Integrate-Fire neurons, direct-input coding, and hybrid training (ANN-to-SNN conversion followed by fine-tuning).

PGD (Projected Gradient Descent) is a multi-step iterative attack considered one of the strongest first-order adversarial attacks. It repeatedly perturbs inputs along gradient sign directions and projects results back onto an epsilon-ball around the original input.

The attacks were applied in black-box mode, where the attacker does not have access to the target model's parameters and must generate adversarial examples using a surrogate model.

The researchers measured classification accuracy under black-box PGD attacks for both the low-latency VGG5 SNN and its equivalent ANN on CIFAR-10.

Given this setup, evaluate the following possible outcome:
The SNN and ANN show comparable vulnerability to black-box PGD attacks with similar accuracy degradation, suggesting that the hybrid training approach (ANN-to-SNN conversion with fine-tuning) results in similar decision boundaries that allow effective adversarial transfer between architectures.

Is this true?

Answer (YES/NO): YES